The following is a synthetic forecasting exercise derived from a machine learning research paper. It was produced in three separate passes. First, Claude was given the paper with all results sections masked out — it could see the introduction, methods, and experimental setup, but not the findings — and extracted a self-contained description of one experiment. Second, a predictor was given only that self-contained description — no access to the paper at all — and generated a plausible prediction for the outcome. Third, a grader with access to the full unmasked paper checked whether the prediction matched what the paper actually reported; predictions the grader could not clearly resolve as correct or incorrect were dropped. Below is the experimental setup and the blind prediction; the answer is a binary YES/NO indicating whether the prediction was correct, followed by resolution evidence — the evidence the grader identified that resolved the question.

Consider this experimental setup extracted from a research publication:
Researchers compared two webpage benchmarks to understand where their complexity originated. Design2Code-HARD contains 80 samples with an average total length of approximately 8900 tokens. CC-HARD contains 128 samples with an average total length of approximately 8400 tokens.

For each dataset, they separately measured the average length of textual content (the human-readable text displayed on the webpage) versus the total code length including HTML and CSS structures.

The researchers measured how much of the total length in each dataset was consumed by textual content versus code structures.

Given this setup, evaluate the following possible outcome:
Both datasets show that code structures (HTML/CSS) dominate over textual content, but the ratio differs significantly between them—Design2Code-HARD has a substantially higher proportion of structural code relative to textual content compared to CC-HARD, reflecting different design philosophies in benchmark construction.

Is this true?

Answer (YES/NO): NO